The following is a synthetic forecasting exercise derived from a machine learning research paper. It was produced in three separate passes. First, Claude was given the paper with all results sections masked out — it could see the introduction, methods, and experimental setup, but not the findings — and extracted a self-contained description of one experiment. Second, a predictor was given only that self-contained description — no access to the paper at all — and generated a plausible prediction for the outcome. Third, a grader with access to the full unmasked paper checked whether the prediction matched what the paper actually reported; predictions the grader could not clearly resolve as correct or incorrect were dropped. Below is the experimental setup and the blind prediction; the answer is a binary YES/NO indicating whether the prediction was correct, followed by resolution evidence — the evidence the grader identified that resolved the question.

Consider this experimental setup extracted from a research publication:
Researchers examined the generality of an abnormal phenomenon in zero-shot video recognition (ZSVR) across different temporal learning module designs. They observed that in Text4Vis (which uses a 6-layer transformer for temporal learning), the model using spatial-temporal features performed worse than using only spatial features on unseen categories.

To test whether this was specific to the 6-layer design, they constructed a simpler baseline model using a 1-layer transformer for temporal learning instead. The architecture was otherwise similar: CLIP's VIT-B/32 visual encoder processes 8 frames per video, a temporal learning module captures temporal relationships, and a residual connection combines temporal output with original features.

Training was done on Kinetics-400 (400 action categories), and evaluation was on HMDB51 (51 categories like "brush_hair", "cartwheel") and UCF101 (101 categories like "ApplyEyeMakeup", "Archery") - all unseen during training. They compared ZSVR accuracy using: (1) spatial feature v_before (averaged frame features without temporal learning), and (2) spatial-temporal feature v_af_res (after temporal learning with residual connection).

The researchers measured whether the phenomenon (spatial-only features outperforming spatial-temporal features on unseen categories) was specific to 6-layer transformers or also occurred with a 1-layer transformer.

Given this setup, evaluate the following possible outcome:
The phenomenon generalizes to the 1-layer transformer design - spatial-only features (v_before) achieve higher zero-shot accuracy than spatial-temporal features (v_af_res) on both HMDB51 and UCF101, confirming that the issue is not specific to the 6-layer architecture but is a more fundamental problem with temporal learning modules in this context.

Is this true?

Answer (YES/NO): YES